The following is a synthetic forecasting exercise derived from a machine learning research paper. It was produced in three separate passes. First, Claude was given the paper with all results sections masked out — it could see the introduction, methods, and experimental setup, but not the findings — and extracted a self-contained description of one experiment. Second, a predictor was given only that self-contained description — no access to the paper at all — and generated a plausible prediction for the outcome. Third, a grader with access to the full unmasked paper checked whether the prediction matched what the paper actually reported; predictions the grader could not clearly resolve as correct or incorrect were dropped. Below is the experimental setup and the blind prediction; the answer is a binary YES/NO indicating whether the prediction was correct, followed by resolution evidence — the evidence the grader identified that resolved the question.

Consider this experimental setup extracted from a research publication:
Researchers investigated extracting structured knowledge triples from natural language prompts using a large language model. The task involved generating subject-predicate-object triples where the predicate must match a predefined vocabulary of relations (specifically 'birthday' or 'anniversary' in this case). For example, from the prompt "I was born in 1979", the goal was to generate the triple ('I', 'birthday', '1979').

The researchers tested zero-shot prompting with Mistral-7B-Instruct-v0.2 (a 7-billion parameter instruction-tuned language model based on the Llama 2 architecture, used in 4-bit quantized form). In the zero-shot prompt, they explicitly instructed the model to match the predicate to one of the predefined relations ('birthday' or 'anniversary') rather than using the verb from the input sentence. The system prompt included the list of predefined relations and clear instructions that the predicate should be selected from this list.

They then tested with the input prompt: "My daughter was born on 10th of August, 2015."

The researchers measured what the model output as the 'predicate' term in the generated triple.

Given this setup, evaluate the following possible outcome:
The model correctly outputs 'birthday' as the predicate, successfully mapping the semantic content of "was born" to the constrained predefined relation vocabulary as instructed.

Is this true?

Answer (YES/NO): NO